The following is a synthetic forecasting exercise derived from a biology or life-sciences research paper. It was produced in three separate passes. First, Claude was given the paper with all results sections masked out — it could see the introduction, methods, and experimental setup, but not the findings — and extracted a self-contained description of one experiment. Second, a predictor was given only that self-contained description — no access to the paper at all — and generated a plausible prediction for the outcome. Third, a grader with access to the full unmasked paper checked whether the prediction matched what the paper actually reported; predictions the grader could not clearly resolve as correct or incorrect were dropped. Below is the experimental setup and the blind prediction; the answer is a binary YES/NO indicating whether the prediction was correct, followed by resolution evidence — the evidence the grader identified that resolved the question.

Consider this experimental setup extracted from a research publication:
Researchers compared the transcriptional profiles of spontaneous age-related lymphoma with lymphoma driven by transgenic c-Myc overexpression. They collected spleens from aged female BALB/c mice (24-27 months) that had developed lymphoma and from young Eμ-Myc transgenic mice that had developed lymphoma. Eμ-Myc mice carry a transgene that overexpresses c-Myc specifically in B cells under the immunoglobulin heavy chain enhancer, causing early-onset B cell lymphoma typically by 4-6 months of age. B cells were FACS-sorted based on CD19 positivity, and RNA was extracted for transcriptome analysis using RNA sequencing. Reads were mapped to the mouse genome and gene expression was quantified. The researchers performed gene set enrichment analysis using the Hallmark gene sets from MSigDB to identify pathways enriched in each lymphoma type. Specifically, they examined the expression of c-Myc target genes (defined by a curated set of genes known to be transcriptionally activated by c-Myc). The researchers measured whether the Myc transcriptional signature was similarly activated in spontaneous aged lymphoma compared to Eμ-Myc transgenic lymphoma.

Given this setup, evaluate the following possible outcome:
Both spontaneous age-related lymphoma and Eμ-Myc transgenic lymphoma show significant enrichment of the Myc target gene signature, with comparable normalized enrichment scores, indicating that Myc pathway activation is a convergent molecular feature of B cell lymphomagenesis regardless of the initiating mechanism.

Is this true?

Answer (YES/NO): YES